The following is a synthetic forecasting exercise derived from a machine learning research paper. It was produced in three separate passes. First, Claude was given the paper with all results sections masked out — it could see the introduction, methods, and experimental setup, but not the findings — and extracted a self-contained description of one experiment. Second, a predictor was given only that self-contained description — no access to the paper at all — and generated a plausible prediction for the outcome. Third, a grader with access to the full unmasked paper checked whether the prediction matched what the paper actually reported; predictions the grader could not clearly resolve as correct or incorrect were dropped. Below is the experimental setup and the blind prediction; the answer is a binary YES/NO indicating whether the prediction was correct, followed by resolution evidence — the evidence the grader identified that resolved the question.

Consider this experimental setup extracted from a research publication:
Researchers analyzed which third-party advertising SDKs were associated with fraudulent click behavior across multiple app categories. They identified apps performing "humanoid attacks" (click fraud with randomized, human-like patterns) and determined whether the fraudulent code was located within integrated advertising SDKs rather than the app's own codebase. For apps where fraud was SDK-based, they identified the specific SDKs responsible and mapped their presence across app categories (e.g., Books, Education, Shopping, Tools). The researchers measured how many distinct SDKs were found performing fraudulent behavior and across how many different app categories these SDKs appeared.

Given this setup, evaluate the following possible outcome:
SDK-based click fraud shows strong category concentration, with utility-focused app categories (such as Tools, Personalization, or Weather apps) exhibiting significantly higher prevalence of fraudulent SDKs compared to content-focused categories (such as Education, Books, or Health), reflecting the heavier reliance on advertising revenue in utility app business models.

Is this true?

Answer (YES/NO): NO